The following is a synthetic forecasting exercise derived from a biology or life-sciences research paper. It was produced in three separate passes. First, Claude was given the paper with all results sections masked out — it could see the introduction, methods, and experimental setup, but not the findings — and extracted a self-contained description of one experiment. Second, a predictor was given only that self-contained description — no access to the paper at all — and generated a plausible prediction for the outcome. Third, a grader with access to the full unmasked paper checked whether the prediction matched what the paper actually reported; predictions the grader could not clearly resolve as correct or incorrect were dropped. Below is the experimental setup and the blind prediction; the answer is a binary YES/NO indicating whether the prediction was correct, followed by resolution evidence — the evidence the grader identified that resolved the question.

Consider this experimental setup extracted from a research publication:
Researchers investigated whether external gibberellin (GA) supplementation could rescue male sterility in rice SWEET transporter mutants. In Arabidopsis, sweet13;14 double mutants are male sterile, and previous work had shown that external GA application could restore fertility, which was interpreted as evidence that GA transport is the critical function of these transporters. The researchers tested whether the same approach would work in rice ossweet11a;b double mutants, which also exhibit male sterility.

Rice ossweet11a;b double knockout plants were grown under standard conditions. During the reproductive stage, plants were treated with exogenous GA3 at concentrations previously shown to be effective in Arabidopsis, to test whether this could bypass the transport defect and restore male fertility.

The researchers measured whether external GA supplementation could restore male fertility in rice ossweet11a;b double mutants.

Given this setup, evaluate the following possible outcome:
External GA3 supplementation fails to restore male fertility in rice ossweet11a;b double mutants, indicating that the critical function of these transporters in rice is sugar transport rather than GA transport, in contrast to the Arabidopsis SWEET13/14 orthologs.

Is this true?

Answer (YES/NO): NO